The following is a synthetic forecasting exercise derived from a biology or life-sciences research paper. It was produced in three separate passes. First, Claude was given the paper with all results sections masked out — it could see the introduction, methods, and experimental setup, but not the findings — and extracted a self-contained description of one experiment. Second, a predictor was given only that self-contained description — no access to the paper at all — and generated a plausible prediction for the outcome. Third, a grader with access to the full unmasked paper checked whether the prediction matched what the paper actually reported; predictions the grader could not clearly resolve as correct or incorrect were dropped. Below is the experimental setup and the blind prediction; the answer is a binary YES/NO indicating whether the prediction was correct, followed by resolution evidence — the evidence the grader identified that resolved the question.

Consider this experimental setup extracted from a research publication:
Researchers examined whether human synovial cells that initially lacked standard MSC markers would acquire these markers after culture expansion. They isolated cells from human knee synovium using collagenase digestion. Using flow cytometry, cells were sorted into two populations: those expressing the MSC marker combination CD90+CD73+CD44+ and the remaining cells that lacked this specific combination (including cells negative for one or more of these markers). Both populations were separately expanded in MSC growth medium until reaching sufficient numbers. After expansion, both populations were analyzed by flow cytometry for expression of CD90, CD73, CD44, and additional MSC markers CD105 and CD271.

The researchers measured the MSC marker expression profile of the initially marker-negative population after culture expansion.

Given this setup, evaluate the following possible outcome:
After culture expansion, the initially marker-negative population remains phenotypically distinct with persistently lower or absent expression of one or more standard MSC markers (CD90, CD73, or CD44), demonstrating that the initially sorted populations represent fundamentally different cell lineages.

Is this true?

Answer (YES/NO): NO